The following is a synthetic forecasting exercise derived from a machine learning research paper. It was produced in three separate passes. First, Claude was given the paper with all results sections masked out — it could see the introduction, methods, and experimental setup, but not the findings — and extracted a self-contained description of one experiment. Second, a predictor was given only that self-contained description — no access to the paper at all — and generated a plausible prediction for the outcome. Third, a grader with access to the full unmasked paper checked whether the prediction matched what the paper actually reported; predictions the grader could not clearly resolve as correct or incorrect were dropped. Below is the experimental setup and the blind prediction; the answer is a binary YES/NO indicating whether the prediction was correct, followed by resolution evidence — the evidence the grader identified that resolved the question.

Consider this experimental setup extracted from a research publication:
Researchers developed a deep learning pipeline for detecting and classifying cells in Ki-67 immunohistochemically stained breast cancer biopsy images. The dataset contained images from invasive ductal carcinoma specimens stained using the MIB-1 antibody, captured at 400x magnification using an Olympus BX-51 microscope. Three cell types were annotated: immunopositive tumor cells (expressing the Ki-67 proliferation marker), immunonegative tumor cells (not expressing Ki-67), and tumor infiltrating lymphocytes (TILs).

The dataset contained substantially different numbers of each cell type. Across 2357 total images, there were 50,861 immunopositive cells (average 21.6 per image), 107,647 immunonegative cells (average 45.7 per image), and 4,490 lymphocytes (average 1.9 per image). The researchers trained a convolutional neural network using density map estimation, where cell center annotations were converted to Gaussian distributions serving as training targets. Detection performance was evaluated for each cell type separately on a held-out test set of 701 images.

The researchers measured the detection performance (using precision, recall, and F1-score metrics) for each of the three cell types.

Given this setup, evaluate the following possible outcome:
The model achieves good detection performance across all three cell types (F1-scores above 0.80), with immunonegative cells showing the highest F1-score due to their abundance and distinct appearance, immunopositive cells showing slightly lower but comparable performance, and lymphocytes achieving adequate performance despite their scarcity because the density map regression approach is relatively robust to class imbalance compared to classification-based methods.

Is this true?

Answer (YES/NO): NO